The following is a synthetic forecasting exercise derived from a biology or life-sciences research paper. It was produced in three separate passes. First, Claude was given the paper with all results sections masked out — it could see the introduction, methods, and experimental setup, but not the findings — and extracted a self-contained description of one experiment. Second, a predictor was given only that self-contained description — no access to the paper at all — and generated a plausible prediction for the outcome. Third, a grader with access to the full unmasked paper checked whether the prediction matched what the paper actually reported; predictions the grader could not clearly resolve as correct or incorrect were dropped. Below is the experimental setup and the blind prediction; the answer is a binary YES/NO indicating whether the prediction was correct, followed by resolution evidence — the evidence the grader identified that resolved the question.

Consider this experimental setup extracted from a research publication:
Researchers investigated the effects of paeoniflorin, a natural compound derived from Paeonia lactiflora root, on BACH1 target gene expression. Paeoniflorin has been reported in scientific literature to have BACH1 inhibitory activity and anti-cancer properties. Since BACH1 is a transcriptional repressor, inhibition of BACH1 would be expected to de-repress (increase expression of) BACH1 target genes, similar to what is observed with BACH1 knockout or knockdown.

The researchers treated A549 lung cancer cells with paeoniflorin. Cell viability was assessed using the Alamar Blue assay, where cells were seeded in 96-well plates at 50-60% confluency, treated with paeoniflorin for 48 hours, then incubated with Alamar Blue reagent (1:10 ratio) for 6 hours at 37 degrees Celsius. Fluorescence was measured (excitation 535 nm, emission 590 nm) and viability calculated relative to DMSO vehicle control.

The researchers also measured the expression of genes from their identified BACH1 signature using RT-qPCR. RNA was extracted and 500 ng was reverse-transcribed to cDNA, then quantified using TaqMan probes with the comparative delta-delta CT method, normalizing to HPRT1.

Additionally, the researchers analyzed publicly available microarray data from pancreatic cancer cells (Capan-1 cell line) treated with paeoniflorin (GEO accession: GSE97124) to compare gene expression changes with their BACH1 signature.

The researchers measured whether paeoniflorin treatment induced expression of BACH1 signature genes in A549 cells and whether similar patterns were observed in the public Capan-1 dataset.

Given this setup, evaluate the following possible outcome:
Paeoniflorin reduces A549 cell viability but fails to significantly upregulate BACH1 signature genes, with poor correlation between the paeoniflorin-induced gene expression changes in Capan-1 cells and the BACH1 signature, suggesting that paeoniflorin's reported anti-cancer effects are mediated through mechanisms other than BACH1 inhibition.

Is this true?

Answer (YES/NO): NO